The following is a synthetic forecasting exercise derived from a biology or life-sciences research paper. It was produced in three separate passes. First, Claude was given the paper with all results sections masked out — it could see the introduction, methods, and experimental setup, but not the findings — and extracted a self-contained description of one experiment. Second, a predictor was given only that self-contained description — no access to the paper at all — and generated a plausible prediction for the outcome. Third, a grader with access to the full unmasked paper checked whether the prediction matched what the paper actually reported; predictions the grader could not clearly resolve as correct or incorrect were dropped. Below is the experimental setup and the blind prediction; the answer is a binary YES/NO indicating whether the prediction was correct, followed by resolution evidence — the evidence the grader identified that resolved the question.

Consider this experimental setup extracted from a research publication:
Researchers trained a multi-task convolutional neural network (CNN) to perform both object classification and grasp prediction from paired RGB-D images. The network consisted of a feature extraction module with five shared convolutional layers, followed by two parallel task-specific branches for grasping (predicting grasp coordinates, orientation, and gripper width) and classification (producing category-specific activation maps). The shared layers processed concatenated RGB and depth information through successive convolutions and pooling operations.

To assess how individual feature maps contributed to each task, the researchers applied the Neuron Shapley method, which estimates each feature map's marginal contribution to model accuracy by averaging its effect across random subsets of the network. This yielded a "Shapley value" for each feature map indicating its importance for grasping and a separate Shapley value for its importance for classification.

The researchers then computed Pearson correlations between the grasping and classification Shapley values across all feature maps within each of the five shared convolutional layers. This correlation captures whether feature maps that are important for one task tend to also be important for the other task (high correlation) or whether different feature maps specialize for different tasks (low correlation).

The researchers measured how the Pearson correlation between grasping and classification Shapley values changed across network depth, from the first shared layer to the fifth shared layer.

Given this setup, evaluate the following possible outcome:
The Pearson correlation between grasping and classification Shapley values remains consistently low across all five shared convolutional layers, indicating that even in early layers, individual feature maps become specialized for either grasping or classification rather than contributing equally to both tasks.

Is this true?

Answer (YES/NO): NO